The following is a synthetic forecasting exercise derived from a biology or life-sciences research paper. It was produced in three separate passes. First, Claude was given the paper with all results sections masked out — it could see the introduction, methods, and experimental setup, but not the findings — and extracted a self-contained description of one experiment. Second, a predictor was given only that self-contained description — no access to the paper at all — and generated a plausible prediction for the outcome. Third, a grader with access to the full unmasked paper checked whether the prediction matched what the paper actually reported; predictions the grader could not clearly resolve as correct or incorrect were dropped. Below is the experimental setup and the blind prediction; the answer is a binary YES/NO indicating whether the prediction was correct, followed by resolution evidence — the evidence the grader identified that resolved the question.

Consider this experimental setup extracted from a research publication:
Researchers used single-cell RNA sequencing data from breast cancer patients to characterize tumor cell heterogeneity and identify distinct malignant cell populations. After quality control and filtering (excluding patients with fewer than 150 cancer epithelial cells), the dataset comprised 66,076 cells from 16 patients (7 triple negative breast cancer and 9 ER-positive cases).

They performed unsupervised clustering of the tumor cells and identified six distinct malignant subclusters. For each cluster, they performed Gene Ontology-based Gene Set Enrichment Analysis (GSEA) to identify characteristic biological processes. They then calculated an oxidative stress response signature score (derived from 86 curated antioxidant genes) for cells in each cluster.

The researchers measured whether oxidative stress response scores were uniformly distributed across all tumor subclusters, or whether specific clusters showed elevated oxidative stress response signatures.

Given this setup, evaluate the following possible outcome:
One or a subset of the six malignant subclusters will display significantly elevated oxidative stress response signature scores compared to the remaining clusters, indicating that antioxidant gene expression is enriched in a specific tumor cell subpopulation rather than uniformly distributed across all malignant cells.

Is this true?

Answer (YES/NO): NO